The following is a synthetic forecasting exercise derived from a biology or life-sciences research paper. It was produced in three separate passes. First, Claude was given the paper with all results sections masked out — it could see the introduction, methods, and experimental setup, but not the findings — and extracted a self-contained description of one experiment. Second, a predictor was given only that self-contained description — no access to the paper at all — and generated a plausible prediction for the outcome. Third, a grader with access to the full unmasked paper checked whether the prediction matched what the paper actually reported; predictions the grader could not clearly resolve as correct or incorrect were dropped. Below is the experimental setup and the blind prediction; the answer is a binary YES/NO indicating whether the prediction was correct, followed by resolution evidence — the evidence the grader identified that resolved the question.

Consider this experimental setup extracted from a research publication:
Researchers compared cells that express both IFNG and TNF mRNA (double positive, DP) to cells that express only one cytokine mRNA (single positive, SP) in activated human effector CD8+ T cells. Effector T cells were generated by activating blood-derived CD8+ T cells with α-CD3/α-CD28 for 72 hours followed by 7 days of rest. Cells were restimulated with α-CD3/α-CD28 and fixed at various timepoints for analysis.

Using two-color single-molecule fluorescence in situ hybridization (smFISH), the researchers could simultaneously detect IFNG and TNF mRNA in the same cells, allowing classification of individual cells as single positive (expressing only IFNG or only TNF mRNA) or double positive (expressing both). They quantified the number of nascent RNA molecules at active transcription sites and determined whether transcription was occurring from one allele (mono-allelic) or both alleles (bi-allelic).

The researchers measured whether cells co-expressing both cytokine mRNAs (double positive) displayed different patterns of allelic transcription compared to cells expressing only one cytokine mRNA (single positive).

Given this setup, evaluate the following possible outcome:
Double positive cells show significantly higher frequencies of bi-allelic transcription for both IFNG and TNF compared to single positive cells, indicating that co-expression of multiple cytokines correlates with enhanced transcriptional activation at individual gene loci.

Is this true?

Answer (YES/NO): YES